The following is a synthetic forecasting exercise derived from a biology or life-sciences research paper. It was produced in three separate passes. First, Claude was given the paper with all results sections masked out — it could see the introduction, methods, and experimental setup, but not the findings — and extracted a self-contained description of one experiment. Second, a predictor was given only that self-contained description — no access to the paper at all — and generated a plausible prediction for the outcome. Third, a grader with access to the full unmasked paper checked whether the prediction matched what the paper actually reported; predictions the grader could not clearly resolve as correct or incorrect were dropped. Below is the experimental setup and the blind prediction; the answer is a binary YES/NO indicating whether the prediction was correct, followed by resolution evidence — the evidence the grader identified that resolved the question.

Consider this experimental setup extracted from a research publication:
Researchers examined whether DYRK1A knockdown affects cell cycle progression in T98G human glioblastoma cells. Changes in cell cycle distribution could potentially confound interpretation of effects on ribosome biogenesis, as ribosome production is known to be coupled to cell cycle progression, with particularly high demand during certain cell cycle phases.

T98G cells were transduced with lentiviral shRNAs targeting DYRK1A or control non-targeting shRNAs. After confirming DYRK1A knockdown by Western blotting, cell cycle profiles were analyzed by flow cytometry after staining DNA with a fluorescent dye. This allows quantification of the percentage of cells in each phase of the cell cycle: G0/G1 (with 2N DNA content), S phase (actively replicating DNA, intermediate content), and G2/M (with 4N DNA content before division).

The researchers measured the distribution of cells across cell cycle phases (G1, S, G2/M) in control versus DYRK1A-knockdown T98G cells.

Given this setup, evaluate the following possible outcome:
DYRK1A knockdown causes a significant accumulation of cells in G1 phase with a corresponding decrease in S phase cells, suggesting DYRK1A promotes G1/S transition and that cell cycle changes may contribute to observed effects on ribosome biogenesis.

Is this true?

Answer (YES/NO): NO